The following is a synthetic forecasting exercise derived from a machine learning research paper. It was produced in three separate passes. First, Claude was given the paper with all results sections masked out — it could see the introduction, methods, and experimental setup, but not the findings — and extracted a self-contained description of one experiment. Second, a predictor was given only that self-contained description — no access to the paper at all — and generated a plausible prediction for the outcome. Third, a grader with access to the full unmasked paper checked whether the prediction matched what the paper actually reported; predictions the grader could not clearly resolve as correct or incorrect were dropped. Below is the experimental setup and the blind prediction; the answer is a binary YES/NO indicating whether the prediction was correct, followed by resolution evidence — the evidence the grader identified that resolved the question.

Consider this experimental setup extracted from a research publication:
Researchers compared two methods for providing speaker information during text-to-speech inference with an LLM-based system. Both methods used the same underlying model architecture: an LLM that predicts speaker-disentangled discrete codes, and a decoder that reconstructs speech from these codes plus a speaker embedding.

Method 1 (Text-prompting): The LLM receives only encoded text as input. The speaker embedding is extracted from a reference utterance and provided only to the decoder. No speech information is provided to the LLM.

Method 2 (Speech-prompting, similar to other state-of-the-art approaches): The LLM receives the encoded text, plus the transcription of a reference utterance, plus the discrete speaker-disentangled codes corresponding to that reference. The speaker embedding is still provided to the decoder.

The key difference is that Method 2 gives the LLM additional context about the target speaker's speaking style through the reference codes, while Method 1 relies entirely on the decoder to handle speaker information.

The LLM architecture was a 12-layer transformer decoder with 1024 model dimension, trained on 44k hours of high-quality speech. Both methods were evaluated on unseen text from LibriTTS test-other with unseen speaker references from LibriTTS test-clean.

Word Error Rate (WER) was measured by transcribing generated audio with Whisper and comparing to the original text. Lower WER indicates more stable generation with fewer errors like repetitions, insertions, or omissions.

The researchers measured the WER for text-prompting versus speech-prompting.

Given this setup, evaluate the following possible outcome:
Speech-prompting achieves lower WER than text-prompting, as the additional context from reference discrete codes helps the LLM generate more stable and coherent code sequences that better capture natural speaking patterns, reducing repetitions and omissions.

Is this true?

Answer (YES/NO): NO